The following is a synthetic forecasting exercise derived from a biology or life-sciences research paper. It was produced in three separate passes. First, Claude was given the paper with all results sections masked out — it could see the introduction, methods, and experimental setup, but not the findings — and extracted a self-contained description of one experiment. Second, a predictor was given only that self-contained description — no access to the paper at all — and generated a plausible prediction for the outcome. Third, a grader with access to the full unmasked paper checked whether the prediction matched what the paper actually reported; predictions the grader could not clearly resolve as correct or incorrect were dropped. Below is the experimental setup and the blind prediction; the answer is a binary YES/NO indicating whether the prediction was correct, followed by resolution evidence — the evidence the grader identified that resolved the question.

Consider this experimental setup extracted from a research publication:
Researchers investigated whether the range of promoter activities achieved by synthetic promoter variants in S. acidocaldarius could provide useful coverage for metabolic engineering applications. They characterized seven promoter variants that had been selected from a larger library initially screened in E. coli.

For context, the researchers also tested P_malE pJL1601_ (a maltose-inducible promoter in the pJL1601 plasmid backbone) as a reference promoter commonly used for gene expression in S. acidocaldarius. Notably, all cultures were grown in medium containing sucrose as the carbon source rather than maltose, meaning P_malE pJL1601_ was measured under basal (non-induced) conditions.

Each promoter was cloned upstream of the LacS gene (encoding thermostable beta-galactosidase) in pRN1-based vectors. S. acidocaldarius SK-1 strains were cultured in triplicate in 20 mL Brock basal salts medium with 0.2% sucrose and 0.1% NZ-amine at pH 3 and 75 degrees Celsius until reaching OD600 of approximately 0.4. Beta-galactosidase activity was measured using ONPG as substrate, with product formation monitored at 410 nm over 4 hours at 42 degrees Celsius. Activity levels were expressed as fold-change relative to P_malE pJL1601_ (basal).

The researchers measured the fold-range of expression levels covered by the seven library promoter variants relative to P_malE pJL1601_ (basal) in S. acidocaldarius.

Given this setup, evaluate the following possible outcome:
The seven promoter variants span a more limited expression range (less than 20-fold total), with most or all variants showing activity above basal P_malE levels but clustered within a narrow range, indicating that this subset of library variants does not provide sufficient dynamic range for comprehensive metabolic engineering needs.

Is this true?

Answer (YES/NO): NO